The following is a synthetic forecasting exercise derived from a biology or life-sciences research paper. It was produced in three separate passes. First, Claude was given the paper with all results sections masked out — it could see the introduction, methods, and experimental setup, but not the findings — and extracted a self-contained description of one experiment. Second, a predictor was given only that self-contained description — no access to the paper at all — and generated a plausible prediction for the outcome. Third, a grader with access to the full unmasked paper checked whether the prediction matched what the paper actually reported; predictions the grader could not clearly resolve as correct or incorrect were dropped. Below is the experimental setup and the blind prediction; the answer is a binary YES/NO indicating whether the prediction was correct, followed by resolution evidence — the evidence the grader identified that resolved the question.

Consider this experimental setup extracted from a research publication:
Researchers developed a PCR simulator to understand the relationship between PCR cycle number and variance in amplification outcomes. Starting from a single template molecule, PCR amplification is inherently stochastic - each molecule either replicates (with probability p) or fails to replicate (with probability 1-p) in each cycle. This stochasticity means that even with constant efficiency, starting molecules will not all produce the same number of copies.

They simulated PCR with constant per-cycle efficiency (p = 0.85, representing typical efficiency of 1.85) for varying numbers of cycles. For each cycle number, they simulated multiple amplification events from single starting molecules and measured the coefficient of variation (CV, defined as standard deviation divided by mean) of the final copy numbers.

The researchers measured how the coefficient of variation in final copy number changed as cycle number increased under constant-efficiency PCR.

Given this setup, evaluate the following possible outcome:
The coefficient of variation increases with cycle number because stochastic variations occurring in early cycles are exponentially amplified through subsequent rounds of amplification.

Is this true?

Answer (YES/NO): YES